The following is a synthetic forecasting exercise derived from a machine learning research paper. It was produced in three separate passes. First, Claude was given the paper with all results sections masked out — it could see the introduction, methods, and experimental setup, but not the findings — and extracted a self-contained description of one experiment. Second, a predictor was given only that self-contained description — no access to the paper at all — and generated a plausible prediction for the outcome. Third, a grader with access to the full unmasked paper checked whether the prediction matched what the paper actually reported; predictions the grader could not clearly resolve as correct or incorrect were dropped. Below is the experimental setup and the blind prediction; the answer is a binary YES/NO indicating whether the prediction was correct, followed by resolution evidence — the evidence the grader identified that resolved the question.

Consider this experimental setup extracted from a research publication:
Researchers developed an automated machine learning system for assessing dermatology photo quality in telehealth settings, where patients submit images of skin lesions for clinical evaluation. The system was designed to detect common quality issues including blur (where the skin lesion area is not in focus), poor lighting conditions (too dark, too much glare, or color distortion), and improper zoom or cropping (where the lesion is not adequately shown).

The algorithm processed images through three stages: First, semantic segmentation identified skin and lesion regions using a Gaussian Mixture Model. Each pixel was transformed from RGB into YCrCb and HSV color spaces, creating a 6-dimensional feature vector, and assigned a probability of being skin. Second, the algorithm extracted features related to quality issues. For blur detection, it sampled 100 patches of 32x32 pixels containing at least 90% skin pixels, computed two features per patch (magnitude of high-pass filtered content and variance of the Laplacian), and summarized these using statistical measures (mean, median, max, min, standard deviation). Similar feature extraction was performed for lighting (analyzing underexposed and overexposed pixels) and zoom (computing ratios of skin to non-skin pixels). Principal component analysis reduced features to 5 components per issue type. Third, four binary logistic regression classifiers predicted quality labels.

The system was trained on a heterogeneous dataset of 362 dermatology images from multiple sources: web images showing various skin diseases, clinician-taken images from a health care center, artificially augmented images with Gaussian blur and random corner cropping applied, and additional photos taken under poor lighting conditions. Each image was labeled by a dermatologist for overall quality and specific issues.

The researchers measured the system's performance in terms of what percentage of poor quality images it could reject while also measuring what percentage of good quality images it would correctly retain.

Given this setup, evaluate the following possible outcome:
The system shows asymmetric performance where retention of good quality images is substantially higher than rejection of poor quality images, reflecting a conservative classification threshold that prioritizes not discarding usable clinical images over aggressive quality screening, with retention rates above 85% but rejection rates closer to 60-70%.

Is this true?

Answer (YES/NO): NO